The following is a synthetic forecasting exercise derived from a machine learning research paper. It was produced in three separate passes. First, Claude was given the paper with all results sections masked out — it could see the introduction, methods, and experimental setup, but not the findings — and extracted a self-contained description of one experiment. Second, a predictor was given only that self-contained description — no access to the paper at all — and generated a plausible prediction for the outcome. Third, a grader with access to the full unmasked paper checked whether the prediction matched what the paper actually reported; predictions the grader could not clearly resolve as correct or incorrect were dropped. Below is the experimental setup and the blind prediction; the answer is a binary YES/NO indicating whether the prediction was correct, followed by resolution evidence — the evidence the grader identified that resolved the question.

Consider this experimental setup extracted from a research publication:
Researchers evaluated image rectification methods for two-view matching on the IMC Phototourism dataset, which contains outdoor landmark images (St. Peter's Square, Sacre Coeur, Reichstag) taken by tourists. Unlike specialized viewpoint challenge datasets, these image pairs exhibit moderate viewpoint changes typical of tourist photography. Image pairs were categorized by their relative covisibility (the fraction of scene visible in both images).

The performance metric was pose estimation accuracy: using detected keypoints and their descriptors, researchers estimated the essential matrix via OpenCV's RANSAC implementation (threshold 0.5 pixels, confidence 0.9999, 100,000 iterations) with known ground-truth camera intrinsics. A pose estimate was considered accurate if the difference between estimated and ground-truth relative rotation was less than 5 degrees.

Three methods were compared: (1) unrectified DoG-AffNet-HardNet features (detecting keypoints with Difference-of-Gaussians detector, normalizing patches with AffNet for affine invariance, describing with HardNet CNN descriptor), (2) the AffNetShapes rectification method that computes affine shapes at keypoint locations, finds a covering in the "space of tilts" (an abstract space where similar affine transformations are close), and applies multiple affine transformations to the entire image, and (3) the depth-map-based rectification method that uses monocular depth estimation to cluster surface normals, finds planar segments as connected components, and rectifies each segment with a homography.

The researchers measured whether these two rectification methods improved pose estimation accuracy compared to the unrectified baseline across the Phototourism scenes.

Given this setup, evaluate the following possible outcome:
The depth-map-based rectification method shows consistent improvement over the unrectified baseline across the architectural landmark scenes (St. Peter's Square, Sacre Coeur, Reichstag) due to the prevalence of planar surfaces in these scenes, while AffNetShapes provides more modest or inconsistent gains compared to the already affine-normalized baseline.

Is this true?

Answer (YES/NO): NO